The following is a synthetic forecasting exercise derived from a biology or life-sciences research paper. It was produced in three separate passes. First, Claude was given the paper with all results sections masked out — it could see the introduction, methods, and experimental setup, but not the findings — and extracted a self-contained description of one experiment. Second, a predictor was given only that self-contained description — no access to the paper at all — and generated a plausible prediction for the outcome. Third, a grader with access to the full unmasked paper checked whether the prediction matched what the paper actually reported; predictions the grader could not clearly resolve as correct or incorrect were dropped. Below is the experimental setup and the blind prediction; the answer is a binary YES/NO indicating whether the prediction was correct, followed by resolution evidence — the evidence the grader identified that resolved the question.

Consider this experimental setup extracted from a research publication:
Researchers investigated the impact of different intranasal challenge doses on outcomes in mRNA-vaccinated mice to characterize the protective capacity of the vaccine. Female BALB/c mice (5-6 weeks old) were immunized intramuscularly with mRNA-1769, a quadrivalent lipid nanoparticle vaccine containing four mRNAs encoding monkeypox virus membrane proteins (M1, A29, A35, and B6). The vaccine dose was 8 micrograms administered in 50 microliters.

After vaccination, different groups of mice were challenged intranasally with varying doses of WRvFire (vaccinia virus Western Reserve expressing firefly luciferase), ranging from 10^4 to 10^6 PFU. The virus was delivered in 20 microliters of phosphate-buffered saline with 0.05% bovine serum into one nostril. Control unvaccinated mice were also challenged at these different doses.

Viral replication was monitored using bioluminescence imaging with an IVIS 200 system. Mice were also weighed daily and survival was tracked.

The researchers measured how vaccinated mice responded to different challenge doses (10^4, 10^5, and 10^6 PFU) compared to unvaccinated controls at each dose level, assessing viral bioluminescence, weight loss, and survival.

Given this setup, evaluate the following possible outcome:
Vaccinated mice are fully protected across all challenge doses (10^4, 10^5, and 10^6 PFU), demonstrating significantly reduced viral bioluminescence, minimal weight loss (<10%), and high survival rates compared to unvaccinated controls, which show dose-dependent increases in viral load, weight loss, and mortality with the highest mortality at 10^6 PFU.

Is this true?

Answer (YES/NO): YES